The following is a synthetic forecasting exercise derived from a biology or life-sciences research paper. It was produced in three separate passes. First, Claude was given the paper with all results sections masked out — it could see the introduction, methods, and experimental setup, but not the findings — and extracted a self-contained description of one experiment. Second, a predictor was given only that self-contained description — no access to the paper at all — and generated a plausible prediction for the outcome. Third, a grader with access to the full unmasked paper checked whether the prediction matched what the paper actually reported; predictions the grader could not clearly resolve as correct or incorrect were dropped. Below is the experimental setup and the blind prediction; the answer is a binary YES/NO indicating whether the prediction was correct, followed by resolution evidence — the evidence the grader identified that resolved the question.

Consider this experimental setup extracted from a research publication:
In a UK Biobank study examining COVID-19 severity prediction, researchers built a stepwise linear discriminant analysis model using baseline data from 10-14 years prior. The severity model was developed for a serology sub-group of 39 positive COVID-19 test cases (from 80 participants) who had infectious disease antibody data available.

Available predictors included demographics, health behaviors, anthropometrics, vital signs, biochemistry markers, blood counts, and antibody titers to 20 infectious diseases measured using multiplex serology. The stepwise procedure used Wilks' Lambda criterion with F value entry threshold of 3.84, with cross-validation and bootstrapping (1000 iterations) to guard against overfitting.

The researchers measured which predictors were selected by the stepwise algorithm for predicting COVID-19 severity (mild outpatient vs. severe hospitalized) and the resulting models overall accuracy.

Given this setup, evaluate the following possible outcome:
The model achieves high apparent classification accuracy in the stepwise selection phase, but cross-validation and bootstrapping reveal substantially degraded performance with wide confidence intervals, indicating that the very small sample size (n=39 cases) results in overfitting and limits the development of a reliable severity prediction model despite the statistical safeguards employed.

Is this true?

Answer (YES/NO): NO